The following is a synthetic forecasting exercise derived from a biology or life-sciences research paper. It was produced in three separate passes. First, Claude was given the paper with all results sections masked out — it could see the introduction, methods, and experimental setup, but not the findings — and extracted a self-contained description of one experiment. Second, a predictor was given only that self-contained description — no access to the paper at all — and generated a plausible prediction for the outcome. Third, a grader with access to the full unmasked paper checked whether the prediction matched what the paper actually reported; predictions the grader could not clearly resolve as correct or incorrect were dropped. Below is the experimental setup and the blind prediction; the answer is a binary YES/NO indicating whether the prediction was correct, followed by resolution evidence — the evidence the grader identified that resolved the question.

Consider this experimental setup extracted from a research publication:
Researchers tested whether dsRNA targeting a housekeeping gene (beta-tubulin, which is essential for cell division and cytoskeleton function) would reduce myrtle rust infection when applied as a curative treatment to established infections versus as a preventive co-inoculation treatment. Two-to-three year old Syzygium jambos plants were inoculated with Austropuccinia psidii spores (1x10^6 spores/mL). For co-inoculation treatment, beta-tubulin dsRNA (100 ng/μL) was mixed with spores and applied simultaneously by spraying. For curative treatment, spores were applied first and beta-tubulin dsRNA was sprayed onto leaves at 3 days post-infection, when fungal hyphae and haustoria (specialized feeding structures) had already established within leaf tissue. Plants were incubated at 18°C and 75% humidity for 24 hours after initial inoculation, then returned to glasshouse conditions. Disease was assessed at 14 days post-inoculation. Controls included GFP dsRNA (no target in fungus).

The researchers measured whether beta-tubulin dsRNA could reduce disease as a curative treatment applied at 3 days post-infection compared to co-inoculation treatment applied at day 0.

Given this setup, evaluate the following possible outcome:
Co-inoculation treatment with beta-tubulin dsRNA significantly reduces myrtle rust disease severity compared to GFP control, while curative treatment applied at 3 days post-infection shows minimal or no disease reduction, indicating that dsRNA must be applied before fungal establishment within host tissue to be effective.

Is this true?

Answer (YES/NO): NO